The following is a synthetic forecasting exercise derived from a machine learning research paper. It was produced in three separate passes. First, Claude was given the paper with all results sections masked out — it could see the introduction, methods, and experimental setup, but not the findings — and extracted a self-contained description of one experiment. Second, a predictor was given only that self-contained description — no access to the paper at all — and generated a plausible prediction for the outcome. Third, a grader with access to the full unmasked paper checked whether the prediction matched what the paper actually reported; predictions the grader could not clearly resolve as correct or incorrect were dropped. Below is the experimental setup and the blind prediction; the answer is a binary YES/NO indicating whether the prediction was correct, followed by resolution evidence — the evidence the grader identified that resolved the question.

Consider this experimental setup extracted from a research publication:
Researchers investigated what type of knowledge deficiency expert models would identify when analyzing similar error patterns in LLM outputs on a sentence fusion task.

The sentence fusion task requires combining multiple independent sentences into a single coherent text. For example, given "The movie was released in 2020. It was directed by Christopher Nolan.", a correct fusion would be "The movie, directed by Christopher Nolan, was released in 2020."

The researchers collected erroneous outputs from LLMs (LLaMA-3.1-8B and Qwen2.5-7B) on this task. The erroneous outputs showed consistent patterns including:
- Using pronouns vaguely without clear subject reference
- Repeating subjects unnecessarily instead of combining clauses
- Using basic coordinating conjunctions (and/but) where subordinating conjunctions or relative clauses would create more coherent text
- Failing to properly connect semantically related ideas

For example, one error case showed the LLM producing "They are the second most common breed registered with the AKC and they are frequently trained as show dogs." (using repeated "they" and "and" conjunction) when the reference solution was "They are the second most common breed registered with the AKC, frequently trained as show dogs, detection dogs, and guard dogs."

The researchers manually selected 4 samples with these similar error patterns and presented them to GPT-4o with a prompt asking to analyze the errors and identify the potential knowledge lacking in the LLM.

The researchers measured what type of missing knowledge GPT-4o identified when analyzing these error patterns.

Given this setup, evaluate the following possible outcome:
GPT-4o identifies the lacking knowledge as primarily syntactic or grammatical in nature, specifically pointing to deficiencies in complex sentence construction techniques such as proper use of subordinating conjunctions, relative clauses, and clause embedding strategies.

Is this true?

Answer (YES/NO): NO